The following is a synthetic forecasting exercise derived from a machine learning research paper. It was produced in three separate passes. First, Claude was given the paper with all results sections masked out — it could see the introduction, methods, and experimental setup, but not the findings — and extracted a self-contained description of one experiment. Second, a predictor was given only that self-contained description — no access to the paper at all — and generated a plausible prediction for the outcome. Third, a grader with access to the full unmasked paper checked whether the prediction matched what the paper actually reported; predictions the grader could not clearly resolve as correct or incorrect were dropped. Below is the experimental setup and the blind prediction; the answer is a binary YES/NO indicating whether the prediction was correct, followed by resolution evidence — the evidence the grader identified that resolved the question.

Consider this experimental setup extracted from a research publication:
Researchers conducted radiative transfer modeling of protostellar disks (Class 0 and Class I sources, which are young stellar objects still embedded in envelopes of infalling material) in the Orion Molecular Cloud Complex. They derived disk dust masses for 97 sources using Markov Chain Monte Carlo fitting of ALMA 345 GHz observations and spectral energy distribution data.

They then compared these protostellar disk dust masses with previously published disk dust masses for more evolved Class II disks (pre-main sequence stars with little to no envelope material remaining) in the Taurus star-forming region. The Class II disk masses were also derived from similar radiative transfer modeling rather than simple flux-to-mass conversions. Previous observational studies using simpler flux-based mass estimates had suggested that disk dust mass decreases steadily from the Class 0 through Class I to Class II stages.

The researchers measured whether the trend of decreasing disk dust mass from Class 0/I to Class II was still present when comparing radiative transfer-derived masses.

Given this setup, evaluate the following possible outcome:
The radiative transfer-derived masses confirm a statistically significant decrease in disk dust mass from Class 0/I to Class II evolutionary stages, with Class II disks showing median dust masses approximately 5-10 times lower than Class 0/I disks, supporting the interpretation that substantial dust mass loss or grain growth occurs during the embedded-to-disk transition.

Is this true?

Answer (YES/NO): NO